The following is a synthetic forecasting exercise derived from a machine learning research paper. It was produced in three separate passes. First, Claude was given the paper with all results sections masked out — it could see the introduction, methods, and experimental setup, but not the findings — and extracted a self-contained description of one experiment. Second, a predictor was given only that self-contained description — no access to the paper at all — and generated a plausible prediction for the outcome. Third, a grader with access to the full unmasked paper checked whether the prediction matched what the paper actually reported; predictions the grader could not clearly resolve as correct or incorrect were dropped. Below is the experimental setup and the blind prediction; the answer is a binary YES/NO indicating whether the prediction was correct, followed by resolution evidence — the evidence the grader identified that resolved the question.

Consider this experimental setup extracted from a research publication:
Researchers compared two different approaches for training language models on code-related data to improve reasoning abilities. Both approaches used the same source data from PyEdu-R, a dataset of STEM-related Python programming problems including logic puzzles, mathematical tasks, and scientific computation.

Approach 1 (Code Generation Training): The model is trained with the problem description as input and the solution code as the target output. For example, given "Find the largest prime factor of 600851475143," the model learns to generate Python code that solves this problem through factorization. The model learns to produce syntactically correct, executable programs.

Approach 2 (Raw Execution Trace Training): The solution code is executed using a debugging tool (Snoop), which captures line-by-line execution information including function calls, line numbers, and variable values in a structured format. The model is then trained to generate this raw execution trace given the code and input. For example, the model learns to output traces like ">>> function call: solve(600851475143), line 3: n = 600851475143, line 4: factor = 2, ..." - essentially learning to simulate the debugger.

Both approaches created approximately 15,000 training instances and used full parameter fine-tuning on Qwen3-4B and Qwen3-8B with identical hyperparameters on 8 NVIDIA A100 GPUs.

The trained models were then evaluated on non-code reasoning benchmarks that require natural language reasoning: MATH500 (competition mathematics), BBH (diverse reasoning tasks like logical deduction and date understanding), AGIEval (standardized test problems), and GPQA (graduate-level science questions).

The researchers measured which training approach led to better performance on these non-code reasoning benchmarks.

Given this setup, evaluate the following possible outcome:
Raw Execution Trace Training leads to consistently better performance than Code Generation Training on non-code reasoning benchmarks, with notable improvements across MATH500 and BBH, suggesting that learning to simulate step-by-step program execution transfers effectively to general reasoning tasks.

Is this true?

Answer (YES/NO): NO